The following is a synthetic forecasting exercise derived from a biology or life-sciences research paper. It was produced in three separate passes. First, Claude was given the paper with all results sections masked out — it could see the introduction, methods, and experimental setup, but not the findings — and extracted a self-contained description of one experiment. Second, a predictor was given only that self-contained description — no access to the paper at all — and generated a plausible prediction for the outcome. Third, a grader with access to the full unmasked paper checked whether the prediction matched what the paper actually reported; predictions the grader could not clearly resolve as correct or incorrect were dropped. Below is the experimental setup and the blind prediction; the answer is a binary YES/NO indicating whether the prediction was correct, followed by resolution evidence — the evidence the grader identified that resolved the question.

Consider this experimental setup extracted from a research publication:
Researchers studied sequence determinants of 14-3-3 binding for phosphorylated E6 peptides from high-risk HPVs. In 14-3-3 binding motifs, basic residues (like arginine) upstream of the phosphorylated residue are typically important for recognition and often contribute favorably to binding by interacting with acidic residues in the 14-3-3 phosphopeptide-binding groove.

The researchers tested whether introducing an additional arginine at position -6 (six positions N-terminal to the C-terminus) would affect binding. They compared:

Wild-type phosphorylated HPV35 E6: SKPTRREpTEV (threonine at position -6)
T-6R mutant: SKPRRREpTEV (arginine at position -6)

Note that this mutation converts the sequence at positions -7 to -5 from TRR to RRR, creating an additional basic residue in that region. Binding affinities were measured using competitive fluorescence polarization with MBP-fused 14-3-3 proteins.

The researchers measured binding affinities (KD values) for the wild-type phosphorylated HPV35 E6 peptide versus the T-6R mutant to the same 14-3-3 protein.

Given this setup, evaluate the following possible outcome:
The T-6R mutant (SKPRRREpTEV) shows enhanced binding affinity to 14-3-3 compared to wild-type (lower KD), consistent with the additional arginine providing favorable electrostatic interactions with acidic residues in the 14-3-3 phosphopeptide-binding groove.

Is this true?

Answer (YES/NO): YES